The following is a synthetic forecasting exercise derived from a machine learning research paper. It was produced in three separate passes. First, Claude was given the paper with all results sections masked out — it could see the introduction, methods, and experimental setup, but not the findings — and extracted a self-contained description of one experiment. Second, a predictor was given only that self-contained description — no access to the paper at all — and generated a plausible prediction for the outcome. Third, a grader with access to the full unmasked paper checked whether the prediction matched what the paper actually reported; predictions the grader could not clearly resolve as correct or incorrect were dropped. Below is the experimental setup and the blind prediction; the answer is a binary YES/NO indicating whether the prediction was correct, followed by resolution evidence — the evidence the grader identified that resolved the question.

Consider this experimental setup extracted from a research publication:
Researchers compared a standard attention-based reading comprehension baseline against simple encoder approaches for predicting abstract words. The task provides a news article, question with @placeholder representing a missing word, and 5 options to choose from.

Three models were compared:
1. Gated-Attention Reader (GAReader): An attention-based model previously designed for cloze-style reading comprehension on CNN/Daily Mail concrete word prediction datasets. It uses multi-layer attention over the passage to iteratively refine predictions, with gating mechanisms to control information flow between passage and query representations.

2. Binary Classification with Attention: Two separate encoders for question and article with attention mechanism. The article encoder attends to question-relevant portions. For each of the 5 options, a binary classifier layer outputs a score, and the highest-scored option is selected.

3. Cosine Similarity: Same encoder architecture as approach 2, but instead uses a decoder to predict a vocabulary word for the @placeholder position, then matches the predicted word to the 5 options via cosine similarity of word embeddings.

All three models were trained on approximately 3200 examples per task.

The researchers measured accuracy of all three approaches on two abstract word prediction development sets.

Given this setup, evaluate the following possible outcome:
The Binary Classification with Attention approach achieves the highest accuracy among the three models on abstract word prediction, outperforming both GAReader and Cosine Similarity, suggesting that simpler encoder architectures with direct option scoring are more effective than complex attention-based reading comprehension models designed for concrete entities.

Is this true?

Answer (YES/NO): NO